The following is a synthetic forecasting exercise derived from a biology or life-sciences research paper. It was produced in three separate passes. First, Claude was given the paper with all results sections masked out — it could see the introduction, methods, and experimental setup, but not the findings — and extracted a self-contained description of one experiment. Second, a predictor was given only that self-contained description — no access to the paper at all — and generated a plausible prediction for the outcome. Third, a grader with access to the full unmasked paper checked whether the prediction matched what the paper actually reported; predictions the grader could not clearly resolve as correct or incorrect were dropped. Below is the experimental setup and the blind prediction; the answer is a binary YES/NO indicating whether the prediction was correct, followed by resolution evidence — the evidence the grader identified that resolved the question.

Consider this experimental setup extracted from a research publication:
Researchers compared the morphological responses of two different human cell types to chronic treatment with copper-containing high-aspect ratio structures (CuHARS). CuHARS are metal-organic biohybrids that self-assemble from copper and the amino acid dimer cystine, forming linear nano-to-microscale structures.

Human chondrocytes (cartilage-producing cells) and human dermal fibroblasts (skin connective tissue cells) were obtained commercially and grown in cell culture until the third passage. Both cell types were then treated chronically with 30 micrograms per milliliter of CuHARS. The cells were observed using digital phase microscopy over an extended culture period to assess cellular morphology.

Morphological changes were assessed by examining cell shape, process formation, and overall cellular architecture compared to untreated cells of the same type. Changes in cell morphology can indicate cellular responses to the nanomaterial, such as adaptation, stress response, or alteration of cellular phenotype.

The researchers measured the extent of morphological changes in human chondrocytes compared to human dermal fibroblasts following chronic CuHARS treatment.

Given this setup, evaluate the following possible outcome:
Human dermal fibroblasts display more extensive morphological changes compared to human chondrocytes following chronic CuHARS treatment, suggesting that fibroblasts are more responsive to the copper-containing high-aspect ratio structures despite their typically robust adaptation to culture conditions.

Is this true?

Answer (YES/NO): NO